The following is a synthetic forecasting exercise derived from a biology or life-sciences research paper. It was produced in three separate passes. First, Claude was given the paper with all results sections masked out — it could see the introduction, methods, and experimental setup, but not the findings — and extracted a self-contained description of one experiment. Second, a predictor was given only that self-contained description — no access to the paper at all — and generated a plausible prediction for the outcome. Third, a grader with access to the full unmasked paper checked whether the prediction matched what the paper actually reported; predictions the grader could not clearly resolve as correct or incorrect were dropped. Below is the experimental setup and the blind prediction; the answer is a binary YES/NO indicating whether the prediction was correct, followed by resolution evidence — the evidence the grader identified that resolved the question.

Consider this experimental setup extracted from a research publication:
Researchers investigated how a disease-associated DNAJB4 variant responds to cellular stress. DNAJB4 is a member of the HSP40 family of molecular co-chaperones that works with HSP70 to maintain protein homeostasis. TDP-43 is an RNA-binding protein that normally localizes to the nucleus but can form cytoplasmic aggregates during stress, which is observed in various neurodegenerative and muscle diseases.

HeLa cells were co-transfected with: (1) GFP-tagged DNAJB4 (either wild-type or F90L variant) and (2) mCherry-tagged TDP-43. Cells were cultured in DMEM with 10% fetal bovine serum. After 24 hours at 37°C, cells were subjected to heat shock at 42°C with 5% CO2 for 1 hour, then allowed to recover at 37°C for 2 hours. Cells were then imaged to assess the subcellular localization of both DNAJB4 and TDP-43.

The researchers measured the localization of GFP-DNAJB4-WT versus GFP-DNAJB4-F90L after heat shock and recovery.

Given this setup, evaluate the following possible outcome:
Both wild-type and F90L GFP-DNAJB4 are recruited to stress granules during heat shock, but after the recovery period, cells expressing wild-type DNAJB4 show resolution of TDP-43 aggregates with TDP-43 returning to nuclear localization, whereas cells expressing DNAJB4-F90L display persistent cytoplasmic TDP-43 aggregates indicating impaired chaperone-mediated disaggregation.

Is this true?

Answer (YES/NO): NO